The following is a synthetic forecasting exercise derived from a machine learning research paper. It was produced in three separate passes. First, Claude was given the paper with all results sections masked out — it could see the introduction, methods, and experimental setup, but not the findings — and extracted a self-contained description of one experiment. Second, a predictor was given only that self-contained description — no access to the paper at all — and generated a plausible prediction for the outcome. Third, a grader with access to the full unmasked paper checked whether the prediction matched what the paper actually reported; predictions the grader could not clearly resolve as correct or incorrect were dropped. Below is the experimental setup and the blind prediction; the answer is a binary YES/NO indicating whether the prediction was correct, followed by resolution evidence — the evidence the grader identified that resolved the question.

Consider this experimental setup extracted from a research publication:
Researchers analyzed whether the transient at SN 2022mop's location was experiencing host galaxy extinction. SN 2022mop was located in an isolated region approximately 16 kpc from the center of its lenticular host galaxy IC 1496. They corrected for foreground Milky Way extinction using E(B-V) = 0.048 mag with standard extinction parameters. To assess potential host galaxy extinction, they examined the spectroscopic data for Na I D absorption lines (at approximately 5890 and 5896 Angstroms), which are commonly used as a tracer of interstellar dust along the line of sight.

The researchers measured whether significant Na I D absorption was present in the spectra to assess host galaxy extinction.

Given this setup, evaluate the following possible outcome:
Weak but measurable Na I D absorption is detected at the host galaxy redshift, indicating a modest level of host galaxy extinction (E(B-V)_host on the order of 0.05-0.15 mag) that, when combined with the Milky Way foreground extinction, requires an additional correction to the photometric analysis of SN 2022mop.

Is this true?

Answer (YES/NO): NO